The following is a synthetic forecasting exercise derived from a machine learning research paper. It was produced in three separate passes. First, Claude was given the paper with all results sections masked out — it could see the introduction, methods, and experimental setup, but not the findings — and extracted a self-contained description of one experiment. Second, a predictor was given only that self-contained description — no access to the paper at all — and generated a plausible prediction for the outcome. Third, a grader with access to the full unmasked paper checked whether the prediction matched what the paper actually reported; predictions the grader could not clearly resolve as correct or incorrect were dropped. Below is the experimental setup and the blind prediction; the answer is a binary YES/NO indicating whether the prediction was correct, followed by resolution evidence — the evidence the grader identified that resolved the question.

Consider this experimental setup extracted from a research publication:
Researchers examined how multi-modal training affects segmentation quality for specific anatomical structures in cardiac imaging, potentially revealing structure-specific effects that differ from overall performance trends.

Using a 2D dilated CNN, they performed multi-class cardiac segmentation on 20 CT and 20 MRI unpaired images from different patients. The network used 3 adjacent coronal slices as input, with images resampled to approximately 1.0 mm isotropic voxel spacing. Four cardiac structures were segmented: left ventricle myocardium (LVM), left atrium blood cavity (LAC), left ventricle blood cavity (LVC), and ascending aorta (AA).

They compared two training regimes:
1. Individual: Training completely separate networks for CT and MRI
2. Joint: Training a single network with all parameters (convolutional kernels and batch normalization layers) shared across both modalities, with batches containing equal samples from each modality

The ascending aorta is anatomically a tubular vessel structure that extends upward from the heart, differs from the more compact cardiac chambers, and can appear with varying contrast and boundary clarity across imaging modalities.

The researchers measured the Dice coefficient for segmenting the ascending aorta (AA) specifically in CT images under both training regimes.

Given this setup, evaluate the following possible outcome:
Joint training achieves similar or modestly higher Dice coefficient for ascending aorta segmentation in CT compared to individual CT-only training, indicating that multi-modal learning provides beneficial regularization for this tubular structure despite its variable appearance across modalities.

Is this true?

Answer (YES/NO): NO